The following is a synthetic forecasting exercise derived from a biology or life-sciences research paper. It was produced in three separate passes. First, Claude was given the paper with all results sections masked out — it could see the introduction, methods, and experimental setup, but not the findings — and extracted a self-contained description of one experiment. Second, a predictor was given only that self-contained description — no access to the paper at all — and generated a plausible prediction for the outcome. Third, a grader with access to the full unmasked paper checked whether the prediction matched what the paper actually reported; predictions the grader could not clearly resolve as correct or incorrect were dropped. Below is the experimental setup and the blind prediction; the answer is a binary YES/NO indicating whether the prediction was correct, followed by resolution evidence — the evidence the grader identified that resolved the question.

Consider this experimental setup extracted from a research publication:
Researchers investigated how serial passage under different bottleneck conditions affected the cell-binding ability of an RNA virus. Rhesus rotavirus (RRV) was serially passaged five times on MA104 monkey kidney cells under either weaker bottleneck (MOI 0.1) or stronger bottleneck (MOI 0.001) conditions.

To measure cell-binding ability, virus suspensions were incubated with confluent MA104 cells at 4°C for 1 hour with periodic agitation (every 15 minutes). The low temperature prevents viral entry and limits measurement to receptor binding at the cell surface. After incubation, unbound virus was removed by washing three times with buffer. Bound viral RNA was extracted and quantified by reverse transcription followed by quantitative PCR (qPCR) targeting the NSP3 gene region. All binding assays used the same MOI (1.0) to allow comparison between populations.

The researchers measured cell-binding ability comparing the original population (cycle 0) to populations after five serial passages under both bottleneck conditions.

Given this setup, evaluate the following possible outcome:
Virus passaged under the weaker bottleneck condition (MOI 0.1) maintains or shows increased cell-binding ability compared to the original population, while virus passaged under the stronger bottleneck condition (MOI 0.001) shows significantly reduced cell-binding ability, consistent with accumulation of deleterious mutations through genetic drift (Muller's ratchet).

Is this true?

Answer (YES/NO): NO